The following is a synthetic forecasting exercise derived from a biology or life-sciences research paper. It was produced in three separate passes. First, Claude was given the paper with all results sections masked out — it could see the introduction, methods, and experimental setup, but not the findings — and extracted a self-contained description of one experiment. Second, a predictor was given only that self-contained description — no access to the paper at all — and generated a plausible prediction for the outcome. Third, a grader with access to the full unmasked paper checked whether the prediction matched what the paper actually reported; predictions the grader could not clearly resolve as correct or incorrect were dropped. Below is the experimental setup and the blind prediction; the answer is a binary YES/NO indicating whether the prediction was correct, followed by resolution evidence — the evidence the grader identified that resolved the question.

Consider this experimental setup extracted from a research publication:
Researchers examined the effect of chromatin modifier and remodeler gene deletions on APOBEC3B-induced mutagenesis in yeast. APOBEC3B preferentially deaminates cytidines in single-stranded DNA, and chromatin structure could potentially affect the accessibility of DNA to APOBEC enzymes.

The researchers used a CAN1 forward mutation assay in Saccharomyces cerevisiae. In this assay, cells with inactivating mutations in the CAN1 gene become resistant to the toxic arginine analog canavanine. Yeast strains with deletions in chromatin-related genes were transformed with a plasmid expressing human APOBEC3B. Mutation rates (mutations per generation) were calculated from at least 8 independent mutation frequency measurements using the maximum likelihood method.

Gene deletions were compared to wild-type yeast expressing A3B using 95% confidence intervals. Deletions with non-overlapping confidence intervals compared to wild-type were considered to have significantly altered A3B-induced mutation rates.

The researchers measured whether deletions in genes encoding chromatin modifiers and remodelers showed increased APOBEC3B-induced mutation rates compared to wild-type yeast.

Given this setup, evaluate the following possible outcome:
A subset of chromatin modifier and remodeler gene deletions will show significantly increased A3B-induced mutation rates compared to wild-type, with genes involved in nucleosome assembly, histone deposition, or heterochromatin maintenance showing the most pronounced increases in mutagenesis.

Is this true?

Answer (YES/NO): NO